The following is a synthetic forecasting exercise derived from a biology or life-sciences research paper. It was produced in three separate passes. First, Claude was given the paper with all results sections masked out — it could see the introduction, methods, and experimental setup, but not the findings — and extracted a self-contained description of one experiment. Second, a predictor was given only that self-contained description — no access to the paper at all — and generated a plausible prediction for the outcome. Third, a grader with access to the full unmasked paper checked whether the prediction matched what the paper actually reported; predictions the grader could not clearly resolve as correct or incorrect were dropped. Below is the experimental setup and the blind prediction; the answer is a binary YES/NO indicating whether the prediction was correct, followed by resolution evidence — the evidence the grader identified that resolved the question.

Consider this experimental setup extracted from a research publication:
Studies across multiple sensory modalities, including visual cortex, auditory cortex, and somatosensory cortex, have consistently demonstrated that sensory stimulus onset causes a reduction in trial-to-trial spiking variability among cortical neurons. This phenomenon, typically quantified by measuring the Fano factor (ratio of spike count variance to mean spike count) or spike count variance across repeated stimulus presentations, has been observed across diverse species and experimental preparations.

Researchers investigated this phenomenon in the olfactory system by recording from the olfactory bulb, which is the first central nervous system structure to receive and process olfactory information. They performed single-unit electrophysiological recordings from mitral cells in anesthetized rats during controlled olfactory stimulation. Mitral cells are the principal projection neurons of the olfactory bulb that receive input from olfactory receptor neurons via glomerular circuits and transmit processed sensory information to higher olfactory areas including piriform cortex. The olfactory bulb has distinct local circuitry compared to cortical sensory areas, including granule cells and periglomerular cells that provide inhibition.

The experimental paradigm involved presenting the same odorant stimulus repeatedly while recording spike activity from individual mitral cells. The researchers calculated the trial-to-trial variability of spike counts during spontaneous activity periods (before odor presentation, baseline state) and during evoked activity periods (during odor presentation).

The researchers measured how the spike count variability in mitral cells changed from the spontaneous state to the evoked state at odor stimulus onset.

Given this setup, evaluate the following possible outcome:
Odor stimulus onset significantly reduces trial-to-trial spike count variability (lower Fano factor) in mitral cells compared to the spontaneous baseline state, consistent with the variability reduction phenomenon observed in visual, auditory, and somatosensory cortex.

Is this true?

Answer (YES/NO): NO